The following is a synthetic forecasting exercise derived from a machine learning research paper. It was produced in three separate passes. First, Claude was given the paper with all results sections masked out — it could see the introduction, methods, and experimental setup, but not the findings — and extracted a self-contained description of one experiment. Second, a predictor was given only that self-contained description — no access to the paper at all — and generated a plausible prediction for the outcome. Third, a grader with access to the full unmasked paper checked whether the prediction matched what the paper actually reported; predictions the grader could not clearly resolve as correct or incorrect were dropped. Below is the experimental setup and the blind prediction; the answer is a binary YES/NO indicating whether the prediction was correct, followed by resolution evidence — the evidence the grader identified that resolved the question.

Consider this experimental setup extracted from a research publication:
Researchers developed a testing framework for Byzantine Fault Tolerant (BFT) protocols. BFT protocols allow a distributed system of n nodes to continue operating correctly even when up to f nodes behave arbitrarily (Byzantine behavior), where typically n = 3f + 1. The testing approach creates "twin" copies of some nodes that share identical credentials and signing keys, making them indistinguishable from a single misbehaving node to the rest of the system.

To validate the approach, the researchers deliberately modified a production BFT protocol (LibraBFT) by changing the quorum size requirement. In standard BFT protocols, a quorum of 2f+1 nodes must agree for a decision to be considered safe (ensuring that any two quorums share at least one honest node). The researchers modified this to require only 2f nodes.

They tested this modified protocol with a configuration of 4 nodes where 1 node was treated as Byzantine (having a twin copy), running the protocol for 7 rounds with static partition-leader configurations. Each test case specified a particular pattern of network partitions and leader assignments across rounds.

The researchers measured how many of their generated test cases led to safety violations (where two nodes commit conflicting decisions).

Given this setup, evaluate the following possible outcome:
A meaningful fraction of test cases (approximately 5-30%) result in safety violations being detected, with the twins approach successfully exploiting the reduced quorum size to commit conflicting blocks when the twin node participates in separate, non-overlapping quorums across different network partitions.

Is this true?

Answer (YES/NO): NO